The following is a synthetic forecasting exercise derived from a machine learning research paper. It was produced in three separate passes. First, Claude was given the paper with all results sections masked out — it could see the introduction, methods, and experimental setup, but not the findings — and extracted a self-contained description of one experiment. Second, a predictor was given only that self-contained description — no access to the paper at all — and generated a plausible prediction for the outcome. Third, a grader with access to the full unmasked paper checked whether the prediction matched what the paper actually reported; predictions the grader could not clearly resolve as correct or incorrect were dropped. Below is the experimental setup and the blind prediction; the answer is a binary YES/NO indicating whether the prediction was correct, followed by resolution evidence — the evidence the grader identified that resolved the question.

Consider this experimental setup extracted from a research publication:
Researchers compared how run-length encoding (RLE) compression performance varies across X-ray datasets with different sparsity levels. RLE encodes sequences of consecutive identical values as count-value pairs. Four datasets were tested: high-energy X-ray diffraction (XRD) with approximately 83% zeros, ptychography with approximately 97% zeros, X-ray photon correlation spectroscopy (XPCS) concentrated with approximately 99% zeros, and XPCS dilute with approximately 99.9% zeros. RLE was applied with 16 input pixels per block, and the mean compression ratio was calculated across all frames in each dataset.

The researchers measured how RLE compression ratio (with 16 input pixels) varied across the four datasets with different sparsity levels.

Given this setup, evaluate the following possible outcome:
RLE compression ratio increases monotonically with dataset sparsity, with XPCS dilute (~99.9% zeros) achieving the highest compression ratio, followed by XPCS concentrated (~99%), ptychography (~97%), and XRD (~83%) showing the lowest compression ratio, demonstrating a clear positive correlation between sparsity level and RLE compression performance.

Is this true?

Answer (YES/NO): YES